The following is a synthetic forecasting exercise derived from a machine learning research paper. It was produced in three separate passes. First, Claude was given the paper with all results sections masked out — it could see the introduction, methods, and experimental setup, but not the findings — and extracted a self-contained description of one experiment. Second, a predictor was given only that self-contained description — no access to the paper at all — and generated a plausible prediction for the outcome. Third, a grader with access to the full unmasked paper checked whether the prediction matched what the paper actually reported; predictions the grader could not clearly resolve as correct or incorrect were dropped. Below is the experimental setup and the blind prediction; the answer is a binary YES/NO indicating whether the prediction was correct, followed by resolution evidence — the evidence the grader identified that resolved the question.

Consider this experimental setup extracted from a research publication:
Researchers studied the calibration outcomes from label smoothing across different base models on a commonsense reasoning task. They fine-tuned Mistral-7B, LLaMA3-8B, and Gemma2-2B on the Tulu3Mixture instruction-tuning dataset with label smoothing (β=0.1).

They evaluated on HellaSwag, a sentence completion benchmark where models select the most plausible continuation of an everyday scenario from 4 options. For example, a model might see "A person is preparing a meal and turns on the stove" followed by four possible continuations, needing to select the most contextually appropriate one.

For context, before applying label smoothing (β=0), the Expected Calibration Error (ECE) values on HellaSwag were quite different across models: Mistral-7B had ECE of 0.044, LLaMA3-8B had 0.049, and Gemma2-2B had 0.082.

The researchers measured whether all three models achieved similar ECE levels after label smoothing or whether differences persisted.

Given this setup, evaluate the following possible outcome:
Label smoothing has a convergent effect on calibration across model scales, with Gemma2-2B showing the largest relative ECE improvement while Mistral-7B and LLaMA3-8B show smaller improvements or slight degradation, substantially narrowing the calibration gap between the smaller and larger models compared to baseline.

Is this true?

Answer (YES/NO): NO